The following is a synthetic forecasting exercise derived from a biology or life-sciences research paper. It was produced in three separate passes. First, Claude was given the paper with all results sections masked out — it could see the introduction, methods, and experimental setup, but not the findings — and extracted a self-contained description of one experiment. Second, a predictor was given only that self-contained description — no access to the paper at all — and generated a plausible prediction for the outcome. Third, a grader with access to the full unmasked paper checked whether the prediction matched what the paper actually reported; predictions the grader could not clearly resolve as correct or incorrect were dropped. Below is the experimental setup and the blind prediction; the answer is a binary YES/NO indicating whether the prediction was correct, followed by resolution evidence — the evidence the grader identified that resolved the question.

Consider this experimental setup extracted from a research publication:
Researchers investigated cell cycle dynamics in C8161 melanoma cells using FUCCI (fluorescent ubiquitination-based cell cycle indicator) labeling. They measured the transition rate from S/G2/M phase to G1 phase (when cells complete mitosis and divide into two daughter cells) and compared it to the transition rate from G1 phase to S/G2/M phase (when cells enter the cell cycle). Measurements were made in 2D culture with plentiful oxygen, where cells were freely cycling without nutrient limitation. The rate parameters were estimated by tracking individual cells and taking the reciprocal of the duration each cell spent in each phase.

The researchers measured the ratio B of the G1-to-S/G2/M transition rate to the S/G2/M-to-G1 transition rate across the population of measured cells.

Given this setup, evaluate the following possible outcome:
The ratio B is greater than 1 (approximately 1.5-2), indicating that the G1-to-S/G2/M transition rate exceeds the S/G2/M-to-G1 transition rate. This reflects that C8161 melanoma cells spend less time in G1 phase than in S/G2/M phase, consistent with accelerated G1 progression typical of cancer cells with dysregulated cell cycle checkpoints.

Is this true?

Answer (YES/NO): YES